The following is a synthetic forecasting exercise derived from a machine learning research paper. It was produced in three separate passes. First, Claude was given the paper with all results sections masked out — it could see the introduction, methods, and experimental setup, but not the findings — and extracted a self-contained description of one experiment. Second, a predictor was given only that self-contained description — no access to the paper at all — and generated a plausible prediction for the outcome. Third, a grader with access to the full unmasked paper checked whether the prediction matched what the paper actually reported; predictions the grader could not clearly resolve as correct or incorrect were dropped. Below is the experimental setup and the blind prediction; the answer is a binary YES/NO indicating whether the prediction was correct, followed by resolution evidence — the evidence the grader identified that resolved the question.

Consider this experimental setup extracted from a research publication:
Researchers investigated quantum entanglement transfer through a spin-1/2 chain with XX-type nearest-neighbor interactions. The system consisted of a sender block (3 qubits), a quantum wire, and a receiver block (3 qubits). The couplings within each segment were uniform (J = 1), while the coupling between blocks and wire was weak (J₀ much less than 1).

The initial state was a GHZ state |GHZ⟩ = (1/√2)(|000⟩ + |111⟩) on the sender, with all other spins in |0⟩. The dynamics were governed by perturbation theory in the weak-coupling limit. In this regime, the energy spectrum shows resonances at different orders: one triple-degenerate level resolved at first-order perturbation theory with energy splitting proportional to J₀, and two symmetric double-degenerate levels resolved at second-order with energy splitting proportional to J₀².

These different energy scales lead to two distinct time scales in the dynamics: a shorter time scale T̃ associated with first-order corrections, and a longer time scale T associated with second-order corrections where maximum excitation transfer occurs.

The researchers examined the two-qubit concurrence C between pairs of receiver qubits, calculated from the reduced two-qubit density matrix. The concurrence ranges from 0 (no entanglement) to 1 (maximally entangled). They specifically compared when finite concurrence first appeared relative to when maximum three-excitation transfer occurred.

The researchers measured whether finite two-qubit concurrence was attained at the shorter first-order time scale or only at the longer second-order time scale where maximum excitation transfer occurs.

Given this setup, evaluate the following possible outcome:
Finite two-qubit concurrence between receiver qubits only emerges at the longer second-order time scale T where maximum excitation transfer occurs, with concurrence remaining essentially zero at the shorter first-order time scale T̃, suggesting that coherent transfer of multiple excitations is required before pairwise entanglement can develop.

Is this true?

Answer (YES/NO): NO